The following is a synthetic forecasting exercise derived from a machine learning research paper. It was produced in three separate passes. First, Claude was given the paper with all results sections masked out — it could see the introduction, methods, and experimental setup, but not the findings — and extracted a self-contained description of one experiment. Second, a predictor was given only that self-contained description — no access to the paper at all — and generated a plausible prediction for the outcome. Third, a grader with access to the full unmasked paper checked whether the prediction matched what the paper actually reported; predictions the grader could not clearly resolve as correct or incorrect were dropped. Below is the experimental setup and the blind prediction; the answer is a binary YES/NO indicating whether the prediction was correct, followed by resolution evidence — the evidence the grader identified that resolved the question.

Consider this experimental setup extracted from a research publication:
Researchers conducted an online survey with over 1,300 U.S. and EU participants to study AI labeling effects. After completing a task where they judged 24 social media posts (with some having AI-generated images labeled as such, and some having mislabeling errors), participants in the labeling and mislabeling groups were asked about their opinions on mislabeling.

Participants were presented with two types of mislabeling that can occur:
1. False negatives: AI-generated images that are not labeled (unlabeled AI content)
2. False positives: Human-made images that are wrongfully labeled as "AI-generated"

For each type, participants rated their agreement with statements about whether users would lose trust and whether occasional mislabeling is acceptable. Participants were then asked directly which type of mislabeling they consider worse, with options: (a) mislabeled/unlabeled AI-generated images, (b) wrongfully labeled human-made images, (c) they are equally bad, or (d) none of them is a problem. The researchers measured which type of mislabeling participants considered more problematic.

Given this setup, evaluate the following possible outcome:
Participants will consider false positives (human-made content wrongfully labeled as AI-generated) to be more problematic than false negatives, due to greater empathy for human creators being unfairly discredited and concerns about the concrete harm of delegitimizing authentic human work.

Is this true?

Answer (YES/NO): NO